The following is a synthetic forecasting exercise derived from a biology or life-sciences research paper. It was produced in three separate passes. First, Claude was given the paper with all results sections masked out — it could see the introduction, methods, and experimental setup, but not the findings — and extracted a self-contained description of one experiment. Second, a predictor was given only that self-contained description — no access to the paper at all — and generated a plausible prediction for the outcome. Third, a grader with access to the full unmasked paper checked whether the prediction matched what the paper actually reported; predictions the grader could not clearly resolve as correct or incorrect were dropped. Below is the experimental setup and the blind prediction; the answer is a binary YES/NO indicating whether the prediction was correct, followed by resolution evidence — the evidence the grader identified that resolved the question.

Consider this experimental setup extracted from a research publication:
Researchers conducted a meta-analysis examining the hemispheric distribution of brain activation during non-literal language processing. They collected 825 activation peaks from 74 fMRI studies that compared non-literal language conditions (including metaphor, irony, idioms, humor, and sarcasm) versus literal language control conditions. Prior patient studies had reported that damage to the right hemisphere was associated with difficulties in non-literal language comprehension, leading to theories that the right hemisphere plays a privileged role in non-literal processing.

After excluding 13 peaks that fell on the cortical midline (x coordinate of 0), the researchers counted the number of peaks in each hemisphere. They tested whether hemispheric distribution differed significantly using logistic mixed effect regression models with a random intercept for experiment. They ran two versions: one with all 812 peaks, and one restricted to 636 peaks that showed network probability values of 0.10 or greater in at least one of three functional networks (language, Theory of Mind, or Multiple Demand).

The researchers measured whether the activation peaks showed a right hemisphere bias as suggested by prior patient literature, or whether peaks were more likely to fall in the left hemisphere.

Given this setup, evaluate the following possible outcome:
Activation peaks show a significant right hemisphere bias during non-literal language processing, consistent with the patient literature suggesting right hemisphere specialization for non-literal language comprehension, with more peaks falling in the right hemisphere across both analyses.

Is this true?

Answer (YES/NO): NO